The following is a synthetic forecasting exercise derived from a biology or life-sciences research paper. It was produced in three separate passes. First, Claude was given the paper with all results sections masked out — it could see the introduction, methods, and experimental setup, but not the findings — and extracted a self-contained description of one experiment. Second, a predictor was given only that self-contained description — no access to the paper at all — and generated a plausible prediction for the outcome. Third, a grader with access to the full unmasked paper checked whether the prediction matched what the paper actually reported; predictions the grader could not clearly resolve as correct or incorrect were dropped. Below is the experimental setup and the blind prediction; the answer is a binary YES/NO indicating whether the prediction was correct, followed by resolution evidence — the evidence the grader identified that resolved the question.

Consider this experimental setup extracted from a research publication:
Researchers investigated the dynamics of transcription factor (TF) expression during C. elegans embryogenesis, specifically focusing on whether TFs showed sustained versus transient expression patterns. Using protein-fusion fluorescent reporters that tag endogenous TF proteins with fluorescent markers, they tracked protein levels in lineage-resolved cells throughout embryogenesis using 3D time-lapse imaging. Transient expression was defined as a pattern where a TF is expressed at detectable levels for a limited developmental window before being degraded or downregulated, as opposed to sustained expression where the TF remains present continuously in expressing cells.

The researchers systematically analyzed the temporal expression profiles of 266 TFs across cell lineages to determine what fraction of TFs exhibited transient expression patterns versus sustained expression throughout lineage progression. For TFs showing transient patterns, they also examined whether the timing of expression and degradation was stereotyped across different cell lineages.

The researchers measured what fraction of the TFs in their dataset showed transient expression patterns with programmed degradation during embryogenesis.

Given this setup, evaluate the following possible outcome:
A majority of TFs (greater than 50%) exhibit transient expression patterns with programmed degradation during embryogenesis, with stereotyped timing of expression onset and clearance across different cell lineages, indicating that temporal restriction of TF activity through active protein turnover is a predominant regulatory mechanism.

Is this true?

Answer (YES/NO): NO